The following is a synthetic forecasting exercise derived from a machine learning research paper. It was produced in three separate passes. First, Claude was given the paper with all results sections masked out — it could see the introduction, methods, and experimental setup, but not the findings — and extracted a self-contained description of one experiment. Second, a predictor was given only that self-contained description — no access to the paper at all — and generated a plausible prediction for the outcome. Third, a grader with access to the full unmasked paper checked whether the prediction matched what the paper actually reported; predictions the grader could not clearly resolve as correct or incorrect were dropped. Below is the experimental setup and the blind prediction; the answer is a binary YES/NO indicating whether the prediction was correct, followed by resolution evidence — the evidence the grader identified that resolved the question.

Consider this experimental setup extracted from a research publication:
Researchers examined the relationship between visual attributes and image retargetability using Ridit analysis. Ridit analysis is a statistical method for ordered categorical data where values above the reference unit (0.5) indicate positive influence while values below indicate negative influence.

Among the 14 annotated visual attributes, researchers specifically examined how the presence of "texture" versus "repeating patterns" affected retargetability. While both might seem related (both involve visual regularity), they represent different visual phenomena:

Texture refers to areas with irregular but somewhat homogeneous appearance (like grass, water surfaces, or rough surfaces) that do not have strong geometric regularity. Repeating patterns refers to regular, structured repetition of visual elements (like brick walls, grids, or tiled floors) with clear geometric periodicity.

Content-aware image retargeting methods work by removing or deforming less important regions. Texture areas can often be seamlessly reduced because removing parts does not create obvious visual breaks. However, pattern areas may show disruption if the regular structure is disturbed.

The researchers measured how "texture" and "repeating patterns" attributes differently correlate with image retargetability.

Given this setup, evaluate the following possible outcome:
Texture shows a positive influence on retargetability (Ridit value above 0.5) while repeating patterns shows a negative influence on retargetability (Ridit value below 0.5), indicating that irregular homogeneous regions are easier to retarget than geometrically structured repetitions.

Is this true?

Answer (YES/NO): YES